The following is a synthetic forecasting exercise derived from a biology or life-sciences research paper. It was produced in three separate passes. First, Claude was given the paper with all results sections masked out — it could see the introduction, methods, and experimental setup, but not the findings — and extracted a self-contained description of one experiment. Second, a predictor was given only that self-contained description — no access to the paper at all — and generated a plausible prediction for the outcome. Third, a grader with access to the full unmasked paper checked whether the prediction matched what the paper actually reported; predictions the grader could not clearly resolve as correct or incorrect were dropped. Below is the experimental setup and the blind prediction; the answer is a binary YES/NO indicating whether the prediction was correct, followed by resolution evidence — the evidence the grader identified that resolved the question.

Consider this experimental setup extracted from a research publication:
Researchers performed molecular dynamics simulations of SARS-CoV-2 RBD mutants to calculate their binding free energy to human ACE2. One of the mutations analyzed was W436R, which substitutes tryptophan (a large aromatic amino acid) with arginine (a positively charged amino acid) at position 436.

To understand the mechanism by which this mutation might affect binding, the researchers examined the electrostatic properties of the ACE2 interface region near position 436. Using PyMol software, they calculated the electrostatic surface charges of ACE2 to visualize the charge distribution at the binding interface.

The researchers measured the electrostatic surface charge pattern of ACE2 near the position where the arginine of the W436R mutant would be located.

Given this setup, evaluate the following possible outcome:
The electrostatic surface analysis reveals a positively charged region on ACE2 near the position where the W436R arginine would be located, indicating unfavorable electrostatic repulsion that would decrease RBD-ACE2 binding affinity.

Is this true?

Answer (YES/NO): NO